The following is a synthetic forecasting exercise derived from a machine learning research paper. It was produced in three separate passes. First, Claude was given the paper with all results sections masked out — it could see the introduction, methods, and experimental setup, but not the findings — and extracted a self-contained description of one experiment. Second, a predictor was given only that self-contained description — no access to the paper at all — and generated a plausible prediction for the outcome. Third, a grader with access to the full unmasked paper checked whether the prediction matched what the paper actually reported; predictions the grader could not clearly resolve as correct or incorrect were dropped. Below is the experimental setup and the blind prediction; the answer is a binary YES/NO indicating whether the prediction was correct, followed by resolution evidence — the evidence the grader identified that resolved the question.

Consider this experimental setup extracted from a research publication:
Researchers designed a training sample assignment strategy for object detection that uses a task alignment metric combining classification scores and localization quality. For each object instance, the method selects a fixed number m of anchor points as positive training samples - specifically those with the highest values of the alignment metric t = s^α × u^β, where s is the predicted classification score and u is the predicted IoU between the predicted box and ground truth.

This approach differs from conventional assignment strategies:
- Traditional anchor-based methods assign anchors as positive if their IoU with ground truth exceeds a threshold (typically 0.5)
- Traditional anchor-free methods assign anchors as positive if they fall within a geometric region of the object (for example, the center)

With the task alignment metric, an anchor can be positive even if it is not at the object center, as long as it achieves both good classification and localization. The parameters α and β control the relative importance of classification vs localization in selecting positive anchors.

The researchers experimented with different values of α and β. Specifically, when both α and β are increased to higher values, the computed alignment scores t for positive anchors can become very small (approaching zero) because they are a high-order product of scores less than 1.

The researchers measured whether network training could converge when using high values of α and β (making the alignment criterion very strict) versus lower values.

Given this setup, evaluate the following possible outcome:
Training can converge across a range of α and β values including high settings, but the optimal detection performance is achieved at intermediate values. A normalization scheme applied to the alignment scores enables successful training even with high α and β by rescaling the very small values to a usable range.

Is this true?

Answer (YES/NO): YES